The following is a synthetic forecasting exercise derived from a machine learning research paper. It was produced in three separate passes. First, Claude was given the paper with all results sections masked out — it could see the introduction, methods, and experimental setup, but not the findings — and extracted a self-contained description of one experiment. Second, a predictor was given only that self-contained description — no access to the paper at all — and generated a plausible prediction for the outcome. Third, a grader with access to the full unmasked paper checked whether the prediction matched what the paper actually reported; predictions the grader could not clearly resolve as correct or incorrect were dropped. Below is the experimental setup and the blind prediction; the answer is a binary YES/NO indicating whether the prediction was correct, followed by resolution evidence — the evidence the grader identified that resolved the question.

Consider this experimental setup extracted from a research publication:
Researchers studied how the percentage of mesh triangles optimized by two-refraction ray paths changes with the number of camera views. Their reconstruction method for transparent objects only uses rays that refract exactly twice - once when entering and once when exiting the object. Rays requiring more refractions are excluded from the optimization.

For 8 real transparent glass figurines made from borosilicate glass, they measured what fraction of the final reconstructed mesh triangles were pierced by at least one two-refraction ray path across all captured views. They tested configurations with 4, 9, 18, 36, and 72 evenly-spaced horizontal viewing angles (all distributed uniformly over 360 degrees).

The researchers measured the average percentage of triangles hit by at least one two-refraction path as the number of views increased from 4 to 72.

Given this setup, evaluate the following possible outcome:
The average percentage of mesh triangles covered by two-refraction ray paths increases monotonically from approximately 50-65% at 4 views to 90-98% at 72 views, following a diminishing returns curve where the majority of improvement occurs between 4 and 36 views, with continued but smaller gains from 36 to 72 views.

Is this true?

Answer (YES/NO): NO